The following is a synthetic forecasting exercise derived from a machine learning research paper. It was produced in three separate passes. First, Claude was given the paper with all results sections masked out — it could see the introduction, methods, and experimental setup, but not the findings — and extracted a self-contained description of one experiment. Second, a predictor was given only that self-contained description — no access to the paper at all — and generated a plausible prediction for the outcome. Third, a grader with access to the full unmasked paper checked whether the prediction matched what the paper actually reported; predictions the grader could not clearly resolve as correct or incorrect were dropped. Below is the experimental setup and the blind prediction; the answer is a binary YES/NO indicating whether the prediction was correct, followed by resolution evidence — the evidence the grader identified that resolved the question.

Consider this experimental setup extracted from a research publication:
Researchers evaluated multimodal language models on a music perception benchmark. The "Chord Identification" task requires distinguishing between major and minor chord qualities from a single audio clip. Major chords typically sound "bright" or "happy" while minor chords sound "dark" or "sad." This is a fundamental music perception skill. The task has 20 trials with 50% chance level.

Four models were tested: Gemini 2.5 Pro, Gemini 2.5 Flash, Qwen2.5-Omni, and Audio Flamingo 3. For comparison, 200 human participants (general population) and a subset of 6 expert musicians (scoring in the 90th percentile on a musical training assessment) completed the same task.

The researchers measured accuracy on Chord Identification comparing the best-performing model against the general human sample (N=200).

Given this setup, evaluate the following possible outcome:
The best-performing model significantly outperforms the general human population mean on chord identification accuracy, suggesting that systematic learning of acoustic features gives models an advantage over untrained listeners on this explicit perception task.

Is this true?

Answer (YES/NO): NO